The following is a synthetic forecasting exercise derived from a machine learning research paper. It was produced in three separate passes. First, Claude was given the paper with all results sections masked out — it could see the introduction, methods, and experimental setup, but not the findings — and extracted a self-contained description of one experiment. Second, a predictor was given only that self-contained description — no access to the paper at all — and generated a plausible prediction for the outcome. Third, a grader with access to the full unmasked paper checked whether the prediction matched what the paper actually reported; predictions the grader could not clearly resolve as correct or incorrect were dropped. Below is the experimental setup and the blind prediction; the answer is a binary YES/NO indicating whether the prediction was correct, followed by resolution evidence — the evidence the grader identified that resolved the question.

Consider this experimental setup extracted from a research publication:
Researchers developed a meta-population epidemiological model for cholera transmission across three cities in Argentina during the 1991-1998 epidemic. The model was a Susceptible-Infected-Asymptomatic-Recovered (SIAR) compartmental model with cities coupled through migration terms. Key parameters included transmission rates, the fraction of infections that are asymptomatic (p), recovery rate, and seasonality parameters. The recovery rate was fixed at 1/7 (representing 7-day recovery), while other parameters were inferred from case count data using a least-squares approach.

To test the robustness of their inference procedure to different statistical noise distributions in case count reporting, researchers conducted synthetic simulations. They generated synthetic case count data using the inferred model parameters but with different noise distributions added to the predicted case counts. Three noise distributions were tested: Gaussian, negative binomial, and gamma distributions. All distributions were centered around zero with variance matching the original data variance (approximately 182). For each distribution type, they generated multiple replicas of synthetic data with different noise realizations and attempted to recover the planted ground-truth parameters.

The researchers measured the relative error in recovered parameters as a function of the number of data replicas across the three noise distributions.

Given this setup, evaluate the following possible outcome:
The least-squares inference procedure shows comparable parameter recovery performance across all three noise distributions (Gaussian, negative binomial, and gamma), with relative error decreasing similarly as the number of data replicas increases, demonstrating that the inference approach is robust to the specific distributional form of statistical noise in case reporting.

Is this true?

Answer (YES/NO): YES